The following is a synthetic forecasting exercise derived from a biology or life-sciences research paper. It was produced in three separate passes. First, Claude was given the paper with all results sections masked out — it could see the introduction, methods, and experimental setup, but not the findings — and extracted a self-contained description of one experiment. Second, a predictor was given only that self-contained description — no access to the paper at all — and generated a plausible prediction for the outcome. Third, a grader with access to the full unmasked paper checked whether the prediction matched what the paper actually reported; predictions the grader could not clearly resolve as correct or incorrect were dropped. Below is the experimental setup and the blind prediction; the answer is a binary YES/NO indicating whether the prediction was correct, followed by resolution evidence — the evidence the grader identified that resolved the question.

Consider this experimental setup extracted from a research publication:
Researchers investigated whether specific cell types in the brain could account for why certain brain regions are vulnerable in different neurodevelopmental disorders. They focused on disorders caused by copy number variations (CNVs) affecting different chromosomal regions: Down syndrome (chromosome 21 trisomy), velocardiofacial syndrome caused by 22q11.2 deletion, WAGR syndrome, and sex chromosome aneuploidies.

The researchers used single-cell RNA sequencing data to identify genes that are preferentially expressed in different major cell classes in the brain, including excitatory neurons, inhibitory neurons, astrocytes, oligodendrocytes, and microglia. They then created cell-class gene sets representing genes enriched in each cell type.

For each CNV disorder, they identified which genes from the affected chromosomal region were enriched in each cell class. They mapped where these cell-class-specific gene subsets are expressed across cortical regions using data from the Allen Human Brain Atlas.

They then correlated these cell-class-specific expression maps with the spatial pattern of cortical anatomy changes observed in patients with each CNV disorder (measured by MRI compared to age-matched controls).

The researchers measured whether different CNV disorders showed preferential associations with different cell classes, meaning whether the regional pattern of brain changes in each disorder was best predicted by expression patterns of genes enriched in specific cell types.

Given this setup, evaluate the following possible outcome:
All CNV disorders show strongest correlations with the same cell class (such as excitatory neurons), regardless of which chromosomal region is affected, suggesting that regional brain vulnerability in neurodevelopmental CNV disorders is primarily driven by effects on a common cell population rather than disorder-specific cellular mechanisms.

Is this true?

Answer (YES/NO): NO